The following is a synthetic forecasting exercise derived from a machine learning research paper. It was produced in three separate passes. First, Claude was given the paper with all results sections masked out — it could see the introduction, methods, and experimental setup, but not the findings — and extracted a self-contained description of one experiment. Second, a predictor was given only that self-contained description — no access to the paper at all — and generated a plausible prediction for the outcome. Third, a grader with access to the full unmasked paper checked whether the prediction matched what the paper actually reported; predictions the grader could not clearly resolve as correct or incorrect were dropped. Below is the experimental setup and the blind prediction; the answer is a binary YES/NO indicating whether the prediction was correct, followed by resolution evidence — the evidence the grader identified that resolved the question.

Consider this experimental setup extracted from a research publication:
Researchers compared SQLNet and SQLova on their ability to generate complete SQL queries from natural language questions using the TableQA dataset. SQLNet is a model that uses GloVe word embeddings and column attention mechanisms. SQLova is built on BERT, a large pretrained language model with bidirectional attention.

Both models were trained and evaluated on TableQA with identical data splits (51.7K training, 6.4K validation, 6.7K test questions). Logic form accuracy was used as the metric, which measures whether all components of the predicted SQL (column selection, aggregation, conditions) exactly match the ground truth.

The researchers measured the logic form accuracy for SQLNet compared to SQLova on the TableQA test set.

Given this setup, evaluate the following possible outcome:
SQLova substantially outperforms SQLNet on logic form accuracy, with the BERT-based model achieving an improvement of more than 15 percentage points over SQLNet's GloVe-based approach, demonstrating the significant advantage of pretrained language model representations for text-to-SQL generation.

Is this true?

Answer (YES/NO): NO